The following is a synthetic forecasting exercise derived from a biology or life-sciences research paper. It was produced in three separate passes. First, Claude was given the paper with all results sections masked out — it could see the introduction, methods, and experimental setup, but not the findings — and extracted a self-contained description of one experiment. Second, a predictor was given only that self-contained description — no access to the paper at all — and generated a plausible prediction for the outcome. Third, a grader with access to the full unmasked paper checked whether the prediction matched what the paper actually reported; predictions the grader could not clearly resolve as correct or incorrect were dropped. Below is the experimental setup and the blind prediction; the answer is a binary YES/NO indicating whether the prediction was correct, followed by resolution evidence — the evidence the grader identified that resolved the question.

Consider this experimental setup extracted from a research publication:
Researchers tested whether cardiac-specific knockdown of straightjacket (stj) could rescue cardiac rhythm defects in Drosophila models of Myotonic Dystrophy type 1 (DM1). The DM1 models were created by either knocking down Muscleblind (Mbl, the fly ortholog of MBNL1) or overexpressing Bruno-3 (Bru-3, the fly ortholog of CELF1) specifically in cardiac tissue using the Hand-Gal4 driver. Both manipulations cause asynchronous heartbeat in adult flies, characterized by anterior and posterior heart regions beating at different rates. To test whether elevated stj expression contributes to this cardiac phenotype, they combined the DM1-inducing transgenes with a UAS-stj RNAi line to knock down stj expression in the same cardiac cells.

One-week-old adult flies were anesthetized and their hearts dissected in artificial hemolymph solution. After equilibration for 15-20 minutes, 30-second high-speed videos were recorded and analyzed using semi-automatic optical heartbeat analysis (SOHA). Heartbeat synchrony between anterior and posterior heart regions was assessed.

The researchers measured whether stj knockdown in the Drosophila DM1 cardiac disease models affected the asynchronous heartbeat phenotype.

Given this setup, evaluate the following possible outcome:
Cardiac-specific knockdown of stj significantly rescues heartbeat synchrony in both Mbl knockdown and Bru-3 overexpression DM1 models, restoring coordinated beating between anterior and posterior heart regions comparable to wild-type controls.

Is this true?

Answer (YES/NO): NO